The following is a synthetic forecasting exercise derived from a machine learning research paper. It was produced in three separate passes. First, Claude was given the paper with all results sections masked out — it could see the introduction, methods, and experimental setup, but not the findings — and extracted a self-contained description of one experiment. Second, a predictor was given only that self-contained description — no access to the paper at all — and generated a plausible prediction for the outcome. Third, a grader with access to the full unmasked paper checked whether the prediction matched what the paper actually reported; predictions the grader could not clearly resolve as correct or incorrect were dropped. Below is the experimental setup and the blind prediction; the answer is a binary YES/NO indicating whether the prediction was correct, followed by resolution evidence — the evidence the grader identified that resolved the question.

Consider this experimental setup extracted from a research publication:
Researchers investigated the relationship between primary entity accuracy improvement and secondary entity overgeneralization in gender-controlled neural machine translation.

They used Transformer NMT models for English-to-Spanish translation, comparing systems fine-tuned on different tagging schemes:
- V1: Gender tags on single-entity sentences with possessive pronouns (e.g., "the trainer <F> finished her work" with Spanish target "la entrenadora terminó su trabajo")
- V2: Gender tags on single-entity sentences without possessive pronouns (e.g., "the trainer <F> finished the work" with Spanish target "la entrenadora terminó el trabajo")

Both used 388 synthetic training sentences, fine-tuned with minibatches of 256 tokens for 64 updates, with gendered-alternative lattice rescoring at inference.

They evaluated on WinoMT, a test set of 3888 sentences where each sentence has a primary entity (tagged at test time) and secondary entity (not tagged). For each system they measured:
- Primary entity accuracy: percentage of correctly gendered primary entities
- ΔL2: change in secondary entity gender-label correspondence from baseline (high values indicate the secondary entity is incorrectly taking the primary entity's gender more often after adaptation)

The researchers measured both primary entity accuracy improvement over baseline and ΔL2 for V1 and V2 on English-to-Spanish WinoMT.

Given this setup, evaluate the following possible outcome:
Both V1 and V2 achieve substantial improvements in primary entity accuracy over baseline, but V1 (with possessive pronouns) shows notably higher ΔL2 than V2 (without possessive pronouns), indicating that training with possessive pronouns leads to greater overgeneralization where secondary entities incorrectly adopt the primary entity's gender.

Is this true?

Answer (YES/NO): YES